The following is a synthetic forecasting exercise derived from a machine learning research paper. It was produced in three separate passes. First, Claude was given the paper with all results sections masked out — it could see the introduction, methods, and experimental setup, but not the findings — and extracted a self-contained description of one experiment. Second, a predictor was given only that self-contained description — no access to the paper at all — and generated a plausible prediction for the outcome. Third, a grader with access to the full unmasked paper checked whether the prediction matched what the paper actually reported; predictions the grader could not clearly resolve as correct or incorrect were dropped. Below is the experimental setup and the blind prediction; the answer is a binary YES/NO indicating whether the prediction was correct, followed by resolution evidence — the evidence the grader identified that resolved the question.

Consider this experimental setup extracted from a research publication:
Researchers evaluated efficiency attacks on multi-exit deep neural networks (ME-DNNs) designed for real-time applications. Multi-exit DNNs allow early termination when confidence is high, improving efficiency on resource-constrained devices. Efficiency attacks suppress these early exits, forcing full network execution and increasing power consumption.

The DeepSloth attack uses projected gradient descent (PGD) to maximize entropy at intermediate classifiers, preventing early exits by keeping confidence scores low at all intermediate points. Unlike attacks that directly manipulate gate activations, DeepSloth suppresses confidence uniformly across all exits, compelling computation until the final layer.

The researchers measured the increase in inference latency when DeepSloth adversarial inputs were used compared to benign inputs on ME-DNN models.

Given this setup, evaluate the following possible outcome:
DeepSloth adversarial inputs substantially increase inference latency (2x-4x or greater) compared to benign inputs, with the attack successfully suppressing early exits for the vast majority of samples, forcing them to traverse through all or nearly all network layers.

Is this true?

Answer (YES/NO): YES